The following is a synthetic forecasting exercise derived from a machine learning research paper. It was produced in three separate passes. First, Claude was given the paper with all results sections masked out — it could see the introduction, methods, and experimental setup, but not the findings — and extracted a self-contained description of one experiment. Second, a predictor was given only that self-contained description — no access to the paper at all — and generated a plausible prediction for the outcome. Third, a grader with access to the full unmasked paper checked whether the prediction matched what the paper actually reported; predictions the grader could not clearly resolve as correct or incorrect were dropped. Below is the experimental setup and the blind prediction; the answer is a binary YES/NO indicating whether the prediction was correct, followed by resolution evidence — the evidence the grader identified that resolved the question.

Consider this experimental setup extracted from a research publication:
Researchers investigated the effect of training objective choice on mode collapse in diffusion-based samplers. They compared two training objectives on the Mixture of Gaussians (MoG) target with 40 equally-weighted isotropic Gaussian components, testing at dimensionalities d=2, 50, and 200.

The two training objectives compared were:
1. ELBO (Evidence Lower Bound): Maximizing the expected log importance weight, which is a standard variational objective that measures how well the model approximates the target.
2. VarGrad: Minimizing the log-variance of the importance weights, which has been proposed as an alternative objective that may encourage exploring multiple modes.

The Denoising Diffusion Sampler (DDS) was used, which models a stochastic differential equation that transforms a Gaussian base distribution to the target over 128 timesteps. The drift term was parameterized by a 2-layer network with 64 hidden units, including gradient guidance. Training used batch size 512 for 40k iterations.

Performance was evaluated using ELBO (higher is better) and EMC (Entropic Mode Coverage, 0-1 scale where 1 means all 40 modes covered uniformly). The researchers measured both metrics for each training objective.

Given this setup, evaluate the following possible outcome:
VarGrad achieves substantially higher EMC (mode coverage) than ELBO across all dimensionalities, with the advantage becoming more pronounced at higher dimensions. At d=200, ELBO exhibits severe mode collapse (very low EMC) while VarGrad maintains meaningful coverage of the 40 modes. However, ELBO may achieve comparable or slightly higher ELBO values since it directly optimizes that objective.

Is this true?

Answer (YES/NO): NO